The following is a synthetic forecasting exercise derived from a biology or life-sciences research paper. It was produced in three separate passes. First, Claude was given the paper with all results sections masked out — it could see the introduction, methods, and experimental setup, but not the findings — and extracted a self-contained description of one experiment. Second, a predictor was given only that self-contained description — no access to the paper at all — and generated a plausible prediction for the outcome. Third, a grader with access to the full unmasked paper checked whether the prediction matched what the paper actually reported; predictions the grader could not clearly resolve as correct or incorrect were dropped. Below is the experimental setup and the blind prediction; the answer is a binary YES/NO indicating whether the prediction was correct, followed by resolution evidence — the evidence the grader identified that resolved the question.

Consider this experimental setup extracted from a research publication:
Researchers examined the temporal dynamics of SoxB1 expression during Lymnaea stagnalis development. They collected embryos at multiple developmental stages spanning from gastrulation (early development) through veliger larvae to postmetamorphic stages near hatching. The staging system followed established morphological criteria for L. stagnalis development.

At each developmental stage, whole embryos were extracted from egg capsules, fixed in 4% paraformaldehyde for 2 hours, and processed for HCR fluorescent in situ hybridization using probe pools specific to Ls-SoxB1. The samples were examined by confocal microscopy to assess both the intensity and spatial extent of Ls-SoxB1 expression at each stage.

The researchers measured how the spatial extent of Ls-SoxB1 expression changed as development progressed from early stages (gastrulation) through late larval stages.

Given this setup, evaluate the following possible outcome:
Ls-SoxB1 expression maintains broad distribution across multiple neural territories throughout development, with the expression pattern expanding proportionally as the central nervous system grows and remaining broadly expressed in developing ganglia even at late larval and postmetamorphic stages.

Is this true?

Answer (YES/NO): NO